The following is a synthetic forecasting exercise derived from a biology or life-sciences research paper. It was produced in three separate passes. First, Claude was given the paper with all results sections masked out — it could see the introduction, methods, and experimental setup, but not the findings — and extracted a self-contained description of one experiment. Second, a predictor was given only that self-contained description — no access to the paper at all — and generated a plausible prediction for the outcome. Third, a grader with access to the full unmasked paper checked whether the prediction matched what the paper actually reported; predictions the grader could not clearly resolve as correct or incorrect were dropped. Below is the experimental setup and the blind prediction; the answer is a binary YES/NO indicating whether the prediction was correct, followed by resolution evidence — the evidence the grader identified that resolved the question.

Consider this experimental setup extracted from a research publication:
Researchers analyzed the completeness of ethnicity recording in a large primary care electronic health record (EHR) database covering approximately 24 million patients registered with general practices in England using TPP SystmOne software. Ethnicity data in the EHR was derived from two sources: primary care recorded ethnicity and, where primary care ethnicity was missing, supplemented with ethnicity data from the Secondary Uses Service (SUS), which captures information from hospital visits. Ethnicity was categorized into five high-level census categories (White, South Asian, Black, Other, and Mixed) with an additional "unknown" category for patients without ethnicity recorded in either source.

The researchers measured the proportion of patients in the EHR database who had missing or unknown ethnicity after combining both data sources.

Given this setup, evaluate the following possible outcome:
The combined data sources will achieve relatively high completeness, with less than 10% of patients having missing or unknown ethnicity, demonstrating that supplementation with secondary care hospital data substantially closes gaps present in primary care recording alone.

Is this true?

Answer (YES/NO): YES